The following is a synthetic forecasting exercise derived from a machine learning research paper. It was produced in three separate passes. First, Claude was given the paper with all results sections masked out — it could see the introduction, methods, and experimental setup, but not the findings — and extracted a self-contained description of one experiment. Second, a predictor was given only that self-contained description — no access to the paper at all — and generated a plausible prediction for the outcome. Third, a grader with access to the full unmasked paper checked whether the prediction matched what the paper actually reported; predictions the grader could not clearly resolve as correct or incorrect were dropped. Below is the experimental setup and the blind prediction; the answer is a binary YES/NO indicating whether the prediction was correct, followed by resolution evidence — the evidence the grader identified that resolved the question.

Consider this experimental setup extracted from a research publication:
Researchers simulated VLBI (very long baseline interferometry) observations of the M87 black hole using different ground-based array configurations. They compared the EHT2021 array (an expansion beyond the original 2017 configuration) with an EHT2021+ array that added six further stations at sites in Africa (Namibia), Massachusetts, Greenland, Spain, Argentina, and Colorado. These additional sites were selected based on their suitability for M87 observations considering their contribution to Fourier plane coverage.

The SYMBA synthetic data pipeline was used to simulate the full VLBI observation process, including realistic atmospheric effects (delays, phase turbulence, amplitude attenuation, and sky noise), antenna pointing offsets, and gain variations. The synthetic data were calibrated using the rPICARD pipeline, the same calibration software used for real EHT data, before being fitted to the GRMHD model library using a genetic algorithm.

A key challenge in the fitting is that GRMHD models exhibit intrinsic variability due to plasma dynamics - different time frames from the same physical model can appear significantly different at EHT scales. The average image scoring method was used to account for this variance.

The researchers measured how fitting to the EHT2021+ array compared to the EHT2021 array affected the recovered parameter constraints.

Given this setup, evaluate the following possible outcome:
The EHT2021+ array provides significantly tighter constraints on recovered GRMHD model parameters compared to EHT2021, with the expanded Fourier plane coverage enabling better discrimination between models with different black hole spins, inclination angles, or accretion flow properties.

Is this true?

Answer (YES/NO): NO